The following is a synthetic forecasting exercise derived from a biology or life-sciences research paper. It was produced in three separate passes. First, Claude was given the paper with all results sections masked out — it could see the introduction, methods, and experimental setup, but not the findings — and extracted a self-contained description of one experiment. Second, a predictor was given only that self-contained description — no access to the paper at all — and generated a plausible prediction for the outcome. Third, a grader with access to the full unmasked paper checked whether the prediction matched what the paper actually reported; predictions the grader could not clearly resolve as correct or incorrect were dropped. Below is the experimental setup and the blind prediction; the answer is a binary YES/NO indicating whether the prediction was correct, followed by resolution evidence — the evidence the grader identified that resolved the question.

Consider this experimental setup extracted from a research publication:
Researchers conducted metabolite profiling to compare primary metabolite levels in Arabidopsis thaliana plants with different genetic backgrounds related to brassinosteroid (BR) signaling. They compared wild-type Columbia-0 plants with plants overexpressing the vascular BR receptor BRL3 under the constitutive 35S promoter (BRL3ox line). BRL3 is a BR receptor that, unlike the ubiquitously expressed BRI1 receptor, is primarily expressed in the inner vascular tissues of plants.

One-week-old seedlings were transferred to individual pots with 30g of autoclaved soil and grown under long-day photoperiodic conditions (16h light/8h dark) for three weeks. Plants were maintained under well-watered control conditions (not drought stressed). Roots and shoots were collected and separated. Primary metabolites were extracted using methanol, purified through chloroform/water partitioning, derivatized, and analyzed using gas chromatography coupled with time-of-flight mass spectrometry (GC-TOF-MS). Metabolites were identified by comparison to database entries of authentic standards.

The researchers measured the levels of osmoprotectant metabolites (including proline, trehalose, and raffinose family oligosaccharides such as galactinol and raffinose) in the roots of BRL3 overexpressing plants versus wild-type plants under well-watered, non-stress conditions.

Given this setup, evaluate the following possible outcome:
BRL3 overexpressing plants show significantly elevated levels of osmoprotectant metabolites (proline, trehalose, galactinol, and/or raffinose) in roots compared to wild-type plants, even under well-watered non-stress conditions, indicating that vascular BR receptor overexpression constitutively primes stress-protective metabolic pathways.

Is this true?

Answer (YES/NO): YES